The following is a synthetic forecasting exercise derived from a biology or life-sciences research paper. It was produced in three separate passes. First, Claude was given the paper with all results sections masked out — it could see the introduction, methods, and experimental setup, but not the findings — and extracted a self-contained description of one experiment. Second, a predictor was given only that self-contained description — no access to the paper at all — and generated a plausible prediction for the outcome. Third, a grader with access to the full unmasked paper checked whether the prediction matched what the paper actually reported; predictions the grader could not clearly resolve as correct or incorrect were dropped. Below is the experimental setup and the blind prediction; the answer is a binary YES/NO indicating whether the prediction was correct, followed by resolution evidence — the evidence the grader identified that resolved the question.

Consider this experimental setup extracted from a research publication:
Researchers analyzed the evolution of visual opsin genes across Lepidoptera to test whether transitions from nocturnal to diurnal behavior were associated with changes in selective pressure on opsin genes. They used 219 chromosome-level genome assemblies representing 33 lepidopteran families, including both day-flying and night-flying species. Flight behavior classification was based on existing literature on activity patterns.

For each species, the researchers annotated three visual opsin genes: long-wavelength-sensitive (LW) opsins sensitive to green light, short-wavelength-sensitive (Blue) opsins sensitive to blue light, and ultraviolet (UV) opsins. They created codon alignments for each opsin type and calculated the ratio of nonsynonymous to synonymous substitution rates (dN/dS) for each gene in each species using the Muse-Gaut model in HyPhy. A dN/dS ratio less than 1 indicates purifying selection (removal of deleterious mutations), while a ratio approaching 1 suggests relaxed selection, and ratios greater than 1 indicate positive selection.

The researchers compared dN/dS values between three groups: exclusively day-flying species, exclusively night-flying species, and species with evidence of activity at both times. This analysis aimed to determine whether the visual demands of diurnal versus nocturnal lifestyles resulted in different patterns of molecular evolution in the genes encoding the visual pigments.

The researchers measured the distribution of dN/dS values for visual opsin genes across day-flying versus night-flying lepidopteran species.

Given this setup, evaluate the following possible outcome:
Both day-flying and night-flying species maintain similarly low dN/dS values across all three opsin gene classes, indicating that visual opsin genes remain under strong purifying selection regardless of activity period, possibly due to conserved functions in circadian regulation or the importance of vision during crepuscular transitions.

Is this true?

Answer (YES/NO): NO